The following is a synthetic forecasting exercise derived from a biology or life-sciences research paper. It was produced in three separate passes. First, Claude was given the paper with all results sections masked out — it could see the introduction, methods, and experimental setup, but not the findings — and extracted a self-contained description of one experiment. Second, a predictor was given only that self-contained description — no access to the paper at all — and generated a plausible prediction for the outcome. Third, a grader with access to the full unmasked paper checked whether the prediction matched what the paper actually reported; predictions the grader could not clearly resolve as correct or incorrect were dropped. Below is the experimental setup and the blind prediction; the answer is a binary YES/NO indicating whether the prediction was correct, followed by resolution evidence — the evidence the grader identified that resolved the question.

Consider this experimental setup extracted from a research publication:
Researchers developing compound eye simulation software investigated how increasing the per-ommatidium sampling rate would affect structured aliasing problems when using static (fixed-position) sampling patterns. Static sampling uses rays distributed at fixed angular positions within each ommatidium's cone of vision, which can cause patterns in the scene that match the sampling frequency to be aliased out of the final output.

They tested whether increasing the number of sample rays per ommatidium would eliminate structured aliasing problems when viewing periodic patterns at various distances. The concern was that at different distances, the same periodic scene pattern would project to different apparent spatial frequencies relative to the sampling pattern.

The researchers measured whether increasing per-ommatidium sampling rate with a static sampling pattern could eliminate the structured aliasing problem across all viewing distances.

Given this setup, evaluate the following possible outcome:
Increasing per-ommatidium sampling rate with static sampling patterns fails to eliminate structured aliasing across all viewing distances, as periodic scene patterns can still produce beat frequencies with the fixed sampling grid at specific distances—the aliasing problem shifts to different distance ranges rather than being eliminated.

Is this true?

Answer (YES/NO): YES